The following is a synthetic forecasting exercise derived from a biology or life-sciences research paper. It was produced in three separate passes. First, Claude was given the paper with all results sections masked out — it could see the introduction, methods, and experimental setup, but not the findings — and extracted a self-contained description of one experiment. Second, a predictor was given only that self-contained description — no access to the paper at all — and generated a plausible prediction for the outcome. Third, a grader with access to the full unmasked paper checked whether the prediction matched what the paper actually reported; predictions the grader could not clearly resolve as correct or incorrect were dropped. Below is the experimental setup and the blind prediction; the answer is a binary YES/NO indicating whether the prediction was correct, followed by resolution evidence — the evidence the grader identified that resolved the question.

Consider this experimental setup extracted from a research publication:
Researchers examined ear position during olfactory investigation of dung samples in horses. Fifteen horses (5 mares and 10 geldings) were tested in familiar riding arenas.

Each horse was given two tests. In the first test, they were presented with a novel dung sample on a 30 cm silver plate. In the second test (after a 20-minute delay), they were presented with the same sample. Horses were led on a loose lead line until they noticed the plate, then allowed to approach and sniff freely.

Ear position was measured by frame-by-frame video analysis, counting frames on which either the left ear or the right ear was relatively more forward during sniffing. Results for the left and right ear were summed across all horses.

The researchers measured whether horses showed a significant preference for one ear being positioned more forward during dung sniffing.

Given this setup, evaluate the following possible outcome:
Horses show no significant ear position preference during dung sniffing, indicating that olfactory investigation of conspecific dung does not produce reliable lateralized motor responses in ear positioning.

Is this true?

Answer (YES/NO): YES